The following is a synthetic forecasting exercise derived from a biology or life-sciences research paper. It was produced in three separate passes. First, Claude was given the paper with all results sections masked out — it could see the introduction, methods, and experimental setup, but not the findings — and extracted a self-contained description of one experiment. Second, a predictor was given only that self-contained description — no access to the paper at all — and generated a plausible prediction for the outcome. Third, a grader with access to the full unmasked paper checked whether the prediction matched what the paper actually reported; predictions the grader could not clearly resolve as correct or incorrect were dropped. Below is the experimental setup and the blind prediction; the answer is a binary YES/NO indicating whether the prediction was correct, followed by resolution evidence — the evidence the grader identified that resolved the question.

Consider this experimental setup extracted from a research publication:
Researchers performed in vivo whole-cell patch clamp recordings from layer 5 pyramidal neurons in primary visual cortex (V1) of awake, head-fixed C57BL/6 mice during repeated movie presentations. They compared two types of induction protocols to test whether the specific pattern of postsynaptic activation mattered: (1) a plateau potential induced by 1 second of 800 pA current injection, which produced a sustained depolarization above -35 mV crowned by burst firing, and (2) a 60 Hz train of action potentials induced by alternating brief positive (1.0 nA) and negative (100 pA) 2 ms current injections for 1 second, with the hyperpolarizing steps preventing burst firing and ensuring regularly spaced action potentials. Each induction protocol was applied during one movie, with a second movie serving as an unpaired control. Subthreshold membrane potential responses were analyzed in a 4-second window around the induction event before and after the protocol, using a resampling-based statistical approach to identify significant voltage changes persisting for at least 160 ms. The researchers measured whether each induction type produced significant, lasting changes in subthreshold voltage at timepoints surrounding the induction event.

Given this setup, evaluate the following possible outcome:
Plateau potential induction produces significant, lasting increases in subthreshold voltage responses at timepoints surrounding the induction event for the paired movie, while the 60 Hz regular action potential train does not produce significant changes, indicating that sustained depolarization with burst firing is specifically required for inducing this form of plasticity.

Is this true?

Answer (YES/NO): YES